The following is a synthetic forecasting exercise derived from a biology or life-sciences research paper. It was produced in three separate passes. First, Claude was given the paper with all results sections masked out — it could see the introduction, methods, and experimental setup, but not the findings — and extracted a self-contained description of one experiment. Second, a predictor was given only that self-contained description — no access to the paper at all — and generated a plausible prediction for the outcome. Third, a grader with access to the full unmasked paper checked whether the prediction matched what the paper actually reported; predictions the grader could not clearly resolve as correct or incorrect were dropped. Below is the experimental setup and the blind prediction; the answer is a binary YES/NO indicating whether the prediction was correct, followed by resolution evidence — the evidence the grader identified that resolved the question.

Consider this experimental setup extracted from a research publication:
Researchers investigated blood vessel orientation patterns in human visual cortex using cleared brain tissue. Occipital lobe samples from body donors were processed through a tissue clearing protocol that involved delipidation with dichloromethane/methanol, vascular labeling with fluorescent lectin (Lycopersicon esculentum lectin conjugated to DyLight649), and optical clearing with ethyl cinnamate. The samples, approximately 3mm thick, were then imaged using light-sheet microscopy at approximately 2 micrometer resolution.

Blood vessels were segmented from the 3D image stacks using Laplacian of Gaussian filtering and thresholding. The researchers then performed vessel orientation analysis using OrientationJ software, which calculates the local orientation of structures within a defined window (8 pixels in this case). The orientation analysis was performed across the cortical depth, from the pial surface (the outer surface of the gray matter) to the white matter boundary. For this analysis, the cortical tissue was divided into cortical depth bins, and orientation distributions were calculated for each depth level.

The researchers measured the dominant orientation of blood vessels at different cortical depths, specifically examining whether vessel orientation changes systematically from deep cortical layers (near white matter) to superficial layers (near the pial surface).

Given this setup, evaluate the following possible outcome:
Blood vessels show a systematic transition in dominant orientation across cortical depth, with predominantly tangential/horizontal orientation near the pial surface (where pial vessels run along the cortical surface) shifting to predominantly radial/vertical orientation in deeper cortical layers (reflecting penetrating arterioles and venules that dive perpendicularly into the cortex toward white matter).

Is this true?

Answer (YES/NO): NO